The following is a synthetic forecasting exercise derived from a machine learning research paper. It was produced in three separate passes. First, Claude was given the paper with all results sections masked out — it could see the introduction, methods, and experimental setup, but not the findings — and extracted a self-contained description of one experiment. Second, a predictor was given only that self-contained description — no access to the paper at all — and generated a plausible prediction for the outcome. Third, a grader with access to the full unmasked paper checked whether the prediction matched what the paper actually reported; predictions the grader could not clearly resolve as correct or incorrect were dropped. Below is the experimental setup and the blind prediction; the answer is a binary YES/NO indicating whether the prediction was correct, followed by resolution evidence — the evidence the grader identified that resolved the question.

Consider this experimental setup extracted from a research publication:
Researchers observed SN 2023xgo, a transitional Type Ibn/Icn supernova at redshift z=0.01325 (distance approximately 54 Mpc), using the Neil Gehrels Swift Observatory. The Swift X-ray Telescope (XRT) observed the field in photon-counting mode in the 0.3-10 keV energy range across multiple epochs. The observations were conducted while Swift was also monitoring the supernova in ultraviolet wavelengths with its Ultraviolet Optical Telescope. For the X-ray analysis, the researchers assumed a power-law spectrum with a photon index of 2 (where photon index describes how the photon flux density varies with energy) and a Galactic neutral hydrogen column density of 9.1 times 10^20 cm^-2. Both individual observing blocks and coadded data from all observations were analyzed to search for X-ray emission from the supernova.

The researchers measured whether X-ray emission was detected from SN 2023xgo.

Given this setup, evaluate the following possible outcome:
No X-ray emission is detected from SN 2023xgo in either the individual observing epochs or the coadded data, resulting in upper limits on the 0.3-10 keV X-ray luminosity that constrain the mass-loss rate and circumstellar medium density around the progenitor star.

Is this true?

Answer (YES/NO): NO